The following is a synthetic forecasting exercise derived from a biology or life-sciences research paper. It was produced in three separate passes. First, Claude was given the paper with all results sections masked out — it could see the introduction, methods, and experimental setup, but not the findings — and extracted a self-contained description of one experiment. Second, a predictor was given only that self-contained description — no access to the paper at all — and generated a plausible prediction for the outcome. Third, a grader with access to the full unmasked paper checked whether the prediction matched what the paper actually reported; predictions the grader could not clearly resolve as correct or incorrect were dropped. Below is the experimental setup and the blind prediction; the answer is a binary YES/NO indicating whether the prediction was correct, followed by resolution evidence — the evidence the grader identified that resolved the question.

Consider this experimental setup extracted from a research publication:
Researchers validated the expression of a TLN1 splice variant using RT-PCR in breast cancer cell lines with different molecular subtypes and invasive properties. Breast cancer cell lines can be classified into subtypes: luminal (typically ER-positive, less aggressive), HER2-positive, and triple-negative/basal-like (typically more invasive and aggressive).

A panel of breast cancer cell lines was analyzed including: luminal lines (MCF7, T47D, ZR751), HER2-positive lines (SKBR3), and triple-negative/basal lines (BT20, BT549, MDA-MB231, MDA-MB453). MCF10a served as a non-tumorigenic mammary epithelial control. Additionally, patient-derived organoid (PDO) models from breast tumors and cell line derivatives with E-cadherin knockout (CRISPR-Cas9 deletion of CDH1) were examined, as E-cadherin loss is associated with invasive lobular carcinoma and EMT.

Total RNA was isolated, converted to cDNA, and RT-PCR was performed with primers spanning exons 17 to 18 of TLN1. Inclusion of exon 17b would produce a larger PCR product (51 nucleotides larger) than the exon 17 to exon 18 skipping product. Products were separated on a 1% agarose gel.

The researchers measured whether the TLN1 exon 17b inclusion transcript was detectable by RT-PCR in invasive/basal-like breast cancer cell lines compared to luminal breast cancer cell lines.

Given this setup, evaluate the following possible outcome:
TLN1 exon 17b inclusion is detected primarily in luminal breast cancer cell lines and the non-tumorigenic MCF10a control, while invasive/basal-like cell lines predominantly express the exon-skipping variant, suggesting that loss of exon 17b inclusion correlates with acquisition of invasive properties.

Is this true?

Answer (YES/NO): NO